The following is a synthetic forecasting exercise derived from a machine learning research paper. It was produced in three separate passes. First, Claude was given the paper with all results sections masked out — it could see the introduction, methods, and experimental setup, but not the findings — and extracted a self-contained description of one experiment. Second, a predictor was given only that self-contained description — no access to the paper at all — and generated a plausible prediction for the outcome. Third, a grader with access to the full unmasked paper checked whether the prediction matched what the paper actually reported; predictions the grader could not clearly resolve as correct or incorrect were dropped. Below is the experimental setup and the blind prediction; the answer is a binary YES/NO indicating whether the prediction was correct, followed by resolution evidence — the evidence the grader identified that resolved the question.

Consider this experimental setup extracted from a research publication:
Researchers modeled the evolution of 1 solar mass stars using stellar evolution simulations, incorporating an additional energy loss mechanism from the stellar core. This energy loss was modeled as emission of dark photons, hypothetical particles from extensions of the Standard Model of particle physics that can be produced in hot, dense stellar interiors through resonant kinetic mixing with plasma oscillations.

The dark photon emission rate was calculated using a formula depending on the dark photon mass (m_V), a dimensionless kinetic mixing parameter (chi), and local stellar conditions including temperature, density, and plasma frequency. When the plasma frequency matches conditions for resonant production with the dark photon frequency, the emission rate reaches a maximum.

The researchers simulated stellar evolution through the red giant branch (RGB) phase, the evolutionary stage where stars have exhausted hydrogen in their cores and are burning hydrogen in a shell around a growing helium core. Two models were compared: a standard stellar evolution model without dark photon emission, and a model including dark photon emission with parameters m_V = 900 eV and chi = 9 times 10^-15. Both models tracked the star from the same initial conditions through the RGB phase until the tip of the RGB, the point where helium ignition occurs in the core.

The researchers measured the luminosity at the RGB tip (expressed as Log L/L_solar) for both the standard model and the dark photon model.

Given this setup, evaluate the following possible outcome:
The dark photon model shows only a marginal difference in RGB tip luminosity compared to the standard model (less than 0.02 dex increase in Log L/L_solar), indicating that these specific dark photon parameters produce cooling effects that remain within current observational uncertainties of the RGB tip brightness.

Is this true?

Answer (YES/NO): NO